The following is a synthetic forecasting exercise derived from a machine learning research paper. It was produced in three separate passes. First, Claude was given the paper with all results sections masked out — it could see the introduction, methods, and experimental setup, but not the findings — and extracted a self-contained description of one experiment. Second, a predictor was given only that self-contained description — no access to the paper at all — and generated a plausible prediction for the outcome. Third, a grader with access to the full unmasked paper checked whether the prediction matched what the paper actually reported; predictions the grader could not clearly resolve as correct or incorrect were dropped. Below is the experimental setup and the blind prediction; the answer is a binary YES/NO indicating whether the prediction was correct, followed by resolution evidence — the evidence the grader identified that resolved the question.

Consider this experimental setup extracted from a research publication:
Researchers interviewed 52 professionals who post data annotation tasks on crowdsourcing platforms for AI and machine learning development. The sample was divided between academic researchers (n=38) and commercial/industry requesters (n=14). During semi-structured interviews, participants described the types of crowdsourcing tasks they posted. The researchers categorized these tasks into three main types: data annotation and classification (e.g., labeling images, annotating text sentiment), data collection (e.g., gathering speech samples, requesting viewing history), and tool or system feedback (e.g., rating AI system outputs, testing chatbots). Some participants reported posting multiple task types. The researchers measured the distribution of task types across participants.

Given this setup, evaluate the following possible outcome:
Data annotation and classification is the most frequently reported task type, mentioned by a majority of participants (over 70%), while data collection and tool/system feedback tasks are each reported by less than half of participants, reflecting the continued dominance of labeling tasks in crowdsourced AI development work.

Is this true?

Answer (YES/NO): NO